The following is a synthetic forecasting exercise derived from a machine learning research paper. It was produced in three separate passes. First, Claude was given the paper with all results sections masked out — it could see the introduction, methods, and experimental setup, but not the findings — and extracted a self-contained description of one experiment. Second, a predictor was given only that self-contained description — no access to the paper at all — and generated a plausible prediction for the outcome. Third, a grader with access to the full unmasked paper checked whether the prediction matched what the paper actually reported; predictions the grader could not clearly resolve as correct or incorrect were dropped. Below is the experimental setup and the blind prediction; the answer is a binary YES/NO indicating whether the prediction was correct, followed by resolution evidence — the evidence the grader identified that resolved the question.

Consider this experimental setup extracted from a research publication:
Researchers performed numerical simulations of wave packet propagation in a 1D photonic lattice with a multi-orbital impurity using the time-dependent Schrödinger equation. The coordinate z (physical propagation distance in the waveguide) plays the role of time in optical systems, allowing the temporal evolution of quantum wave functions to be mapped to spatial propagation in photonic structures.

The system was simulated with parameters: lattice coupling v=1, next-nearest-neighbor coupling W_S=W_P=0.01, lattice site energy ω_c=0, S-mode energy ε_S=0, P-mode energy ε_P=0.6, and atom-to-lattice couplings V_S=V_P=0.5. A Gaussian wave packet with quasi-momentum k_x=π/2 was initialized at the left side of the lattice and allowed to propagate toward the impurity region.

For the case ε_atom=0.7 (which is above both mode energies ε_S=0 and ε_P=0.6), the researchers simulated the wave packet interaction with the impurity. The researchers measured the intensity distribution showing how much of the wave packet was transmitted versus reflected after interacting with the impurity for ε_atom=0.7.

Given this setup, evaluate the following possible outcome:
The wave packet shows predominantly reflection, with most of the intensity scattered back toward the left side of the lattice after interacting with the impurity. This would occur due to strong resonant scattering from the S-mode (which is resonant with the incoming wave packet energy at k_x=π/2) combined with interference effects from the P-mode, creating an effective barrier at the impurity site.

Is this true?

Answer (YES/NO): NO